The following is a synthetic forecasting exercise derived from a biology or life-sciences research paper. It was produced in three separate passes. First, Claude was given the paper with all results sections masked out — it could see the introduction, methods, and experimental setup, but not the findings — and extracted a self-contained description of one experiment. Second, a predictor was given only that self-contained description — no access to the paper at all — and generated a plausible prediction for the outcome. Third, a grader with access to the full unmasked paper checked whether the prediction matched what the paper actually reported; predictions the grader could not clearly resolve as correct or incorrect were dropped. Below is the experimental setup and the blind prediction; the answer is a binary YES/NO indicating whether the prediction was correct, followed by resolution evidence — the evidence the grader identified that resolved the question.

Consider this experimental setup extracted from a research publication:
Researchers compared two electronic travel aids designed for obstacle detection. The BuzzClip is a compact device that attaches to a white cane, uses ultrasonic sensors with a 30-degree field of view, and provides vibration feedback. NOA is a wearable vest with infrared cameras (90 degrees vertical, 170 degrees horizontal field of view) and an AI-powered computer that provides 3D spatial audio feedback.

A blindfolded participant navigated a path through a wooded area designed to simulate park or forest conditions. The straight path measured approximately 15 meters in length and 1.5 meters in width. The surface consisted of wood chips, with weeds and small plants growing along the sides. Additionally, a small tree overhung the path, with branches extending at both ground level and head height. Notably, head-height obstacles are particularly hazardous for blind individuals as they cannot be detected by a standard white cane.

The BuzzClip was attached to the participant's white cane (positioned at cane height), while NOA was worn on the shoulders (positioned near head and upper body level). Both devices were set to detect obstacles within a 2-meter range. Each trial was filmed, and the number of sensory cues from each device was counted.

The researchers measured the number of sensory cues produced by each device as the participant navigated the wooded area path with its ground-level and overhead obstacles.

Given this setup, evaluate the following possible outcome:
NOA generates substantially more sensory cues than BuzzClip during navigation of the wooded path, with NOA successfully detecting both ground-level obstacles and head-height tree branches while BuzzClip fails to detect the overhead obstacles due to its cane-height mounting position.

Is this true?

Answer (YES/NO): NO